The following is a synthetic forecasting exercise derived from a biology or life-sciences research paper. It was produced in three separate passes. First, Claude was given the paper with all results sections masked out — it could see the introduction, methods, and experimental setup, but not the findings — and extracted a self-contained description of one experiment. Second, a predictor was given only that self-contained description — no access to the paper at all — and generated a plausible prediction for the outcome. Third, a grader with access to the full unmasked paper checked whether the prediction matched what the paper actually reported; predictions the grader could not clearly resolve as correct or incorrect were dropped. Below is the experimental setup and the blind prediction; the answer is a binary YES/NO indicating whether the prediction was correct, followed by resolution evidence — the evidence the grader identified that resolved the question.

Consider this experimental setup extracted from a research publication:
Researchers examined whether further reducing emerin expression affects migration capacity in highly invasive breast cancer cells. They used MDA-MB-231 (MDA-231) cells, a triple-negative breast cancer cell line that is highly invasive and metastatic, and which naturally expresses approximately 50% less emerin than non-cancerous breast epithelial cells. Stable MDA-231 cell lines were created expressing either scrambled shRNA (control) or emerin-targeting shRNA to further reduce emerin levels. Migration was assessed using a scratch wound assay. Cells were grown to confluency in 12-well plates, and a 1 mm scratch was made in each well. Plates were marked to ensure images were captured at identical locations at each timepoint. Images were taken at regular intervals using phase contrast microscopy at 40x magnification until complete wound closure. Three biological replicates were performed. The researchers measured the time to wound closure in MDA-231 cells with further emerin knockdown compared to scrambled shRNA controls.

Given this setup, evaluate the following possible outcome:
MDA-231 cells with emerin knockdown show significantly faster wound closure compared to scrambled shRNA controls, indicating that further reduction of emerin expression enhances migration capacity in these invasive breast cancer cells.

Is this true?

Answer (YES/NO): NO